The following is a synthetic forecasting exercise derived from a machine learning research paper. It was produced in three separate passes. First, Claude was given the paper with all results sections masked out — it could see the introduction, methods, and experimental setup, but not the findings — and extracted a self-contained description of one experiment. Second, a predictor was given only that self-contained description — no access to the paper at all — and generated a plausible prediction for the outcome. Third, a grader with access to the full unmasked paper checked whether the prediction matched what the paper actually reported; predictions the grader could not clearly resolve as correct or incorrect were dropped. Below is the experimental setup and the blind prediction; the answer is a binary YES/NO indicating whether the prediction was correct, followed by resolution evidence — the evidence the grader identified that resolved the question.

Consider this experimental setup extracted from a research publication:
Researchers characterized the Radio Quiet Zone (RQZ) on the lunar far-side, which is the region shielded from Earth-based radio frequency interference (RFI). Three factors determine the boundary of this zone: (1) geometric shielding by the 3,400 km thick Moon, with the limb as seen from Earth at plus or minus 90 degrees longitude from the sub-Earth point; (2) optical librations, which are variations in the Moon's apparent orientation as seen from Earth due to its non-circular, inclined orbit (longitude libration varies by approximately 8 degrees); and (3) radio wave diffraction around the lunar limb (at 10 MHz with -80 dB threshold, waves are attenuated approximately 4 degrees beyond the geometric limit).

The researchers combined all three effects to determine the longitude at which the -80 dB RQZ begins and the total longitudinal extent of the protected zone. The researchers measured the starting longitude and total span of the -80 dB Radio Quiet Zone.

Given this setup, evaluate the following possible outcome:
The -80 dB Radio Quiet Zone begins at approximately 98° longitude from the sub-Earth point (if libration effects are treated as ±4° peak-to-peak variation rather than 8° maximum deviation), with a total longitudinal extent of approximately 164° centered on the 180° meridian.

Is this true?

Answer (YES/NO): NO